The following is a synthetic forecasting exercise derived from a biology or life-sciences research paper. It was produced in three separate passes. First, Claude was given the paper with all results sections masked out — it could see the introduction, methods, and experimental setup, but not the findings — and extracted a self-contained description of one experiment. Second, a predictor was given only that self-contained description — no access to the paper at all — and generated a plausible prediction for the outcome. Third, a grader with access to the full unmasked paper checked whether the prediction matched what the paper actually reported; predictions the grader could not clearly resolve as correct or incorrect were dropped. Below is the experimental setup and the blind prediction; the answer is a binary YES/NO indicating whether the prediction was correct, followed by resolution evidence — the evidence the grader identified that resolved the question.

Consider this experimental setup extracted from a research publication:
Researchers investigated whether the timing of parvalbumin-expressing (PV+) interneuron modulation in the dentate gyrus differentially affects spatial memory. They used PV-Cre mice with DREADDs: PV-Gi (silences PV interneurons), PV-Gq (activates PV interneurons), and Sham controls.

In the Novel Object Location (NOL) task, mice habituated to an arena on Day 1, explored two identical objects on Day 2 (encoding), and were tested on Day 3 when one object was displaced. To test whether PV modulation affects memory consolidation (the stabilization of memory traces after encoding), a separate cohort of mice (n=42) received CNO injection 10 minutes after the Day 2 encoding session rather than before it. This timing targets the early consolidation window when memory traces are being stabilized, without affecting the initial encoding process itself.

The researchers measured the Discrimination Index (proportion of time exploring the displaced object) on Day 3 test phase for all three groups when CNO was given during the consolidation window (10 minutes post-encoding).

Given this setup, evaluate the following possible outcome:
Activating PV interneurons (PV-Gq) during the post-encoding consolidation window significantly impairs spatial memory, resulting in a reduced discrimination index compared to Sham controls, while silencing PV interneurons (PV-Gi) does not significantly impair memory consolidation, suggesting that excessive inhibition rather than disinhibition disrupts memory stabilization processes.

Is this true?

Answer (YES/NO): NO